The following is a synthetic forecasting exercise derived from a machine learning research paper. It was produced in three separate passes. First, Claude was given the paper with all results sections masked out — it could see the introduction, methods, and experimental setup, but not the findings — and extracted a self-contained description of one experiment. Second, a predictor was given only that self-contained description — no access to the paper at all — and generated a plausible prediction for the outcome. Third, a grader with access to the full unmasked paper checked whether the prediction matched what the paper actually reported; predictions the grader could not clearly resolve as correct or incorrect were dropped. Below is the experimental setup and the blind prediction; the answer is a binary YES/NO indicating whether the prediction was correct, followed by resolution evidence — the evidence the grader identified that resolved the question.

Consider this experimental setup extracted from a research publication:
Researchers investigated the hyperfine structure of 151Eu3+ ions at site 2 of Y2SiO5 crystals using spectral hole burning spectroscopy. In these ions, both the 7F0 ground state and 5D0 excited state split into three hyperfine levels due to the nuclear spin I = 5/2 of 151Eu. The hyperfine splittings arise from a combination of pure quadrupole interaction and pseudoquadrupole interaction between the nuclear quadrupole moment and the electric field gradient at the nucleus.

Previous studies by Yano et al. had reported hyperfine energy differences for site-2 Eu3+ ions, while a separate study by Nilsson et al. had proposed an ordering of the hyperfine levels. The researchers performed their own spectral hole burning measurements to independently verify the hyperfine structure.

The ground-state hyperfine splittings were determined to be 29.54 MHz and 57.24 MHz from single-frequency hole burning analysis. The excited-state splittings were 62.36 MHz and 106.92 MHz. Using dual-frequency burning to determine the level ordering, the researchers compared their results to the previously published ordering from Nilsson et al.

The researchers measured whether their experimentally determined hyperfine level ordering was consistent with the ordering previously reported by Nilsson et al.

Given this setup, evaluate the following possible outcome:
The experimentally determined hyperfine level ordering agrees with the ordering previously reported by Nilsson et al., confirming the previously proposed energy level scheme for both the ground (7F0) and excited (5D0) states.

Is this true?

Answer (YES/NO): NO